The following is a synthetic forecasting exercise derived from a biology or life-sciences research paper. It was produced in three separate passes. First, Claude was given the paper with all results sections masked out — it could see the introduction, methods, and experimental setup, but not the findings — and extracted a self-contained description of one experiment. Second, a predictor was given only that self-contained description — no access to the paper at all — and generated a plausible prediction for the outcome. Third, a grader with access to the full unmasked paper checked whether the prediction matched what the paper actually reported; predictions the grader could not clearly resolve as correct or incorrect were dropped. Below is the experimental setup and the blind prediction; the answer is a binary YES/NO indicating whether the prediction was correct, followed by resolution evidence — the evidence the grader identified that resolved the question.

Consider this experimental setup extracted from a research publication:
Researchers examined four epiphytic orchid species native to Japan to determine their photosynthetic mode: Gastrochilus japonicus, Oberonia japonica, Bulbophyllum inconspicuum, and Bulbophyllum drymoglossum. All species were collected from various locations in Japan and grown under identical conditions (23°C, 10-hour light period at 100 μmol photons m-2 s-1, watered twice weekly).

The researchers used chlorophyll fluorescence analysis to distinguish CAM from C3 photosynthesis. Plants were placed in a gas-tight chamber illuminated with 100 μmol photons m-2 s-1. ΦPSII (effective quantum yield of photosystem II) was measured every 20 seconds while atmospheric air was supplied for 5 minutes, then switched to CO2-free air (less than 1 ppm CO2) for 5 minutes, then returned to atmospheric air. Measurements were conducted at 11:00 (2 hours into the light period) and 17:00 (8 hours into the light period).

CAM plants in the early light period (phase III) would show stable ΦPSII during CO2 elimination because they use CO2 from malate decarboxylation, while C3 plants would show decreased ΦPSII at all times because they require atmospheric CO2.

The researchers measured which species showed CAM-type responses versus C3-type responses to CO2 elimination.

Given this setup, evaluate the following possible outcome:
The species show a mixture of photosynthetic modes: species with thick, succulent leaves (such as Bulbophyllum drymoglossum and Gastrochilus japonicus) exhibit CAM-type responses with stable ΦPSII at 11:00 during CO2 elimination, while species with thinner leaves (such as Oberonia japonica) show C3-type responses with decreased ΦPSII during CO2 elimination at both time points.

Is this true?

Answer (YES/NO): NO